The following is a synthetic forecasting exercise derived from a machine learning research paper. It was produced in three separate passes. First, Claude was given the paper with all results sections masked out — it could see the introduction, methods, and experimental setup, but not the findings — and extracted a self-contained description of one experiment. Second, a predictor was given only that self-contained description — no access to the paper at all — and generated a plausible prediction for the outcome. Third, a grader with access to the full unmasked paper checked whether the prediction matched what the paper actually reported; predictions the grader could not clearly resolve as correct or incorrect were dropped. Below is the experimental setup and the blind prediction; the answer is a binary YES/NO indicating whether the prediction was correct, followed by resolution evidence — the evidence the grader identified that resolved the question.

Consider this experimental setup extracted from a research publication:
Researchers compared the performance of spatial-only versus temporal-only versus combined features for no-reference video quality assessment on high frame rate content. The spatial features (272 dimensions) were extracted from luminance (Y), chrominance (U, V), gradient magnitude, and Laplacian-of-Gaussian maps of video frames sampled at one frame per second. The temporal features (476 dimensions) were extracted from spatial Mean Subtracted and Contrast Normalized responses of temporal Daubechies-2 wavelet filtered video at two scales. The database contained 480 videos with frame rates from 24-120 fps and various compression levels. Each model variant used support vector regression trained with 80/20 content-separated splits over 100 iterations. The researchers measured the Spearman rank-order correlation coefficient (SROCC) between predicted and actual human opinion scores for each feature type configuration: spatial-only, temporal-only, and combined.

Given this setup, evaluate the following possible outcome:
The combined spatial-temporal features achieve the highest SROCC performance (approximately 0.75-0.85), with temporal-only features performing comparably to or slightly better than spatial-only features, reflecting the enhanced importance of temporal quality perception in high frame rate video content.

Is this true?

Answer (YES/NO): NO